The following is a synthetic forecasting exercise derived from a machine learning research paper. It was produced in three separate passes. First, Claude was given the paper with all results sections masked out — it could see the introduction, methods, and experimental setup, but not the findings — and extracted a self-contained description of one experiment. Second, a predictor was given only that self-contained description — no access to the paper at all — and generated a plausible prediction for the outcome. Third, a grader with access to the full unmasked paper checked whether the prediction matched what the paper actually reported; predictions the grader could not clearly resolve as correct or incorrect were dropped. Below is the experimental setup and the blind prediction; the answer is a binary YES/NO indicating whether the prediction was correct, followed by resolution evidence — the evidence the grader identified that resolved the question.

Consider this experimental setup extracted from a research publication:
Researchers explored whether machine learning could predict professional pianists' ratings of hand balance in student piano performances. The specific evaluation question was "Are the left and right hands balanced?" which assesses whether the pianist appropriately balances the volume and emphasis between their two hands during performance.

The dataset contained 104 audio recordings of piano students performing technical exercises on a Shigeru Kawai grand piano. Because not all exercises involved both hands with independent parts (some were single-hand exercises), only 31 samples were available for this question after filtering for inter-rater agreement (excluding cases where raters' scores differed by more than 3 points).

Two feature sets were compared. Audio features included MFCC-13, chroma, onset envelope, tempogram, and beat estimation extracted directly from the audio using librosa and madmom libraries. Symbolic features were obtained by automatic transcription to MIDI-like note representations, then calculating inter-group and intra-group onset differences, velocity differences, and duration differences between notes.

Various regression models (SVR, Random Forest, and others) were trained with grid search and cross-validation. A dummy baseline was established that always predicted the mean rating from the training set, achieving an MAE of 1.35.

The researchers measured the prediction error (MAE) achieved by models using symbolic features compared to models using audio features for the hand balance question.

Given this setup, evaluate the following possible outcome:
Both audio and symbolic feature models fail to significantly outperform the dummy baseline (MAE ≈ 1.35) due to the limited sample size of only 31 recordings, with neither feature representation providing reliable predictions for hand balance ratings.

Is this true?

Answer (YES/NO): NO